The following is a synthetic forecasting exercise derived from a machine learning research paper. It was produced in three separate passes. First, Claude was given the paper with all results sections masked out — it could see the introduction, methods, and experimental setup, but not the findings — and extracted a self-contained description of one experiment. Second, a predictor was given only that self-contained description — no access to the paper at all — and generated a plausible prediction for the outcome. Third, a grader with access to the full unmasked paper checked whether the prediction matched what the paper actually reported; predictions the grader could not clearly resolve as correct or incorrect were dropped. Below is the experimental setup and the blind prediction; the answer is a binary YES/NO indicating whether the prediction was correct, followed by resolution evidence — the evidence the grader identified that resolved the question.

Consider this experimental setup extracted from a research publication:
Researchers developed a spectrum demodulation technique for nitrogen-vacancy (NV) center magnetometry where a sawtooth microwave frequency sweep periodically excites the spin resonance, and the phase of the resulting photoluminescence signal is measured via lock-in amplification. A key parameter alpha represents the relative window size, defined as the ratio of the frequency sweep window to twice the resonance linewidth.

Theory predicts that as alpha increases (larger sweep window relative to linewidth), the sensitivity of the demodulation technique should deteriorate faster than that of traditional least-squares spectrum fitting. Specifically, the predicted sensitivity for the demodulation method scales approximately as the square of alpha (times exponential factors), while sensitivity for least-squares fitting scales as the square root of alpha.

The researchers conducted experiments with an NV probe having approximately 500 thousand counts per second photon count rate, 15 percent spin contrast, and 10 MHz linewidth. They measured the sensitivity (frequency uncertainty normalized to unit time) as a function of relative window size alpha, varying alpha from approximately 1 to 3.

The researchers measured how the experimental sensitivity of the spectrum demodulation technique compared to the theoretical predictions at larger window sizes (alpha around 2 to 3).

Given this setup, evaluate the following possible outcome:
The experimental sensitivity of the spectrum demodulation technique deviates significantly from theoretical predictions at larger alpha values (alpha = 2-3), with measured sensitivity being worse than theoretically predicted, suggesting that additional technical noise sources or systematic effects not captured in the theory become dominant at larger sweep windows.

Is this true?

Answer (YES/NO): NO